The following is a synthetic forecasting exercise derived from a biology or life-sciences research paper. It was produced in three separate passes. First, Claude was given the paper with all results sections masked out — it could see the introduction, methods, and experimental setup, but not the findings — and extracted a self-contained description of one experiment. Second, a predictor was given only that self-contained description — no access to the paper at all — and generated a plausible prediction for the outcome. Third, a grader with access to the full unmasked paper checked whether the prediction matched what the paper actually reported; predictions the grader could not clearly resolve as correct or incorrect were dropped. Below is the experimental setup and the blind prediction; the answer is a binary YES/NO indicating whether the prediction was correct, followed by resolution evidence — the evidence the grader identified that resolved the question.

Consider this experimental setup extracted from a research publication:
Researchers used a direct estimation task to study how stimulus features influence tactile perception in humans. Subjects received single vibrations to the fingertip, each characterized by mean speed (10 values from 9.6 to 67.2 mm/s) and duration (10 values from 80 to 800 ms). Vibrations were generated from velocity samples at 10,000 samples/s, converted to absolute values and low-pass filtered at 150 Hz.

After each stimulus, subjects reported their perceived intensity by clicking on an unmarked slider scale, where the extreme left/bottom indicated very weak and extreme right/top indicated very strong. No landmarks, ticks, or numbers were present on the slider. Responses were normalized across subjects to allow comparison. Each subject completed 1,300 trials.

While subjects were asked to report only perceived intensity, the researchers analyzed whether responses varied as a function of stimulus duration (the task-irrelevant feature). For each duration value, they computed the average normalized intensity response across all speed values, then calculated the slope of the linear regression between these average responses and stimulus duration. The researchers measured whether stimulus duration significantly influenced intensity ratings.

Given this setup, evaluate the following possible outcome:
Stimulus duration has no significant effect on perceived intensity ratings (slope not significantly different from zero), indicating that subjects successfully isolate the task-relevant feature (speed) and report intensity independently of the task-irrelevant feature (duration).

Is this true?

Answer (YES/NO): NO